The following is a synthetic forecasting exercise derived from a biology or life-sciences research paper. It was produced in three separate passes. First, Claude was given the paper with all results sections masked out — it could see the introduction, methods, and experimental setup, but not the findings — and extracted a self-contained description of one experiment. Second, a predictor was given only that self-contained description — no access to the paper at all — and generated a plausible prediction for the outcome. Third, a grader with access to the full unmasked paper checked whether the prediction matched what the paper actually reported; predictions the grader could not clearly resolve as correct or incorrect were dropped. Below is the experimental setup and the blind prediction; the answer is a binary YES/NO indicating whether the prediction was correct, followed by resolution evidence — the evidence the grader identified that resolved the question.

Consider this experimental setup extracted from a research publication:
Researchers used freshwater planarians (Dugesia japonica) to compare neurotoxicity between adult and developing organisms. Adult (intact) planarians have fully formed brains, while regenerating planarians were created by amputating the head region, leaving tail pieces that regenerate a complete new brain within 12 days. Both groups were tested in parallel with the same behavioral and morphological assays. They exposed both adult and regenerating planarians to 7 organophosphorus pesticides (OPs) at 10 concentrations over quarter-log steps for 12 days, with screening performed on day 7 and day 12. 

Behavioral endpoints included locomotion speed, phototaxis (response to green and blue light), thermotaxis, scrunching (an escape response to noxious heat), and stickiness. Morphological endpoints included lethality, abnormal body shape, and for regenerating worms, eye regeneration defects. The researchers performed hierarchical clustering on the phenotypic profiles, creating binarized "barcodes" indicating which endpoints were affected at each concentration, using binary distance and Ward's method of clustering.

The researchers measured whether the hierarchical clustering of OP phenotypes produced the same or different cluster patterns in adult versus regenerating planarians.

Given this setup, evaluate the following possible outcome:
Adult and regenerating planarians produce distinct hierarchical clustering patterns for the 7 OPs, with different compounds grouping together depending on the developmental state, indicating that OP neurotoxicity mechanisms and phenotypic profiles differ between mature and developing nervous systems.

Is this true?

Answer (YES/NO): YES